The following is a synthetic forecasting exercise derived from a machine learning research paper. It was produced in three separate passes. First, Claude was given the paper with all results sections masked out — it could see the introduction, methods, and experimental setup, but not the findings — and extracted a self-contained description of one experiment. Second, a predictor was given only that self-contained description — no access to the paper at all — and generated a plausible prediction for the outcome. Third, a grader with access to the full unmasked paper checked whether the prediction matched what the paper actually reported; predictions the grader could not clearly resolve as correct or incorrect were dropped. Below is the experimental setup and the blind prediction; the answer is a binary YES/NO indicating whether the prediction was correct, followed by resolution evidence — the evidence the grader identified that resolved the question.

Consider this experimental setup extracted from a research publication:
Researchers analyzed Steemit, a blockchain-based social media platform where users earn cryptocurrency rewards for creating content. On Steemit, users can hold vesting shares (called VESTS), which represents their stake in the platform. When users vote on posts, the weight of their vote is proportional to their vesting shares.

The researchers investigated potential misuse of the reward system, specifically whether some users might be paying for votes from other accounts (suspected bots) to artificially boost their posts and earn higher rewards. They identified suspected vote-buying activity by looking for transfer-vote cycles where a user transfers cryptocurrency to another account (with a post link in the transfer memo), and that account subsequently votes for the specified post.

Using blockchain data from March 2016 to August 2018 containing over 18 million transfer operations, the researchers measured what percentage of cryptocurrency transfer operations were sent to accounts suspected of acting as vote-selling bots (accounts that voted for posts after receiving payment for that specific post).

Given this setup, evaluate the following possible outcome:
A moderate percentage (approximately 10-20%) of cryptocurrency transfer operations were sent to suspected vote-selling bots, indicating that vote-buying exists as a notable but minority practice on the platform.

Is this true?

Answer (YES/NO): YES